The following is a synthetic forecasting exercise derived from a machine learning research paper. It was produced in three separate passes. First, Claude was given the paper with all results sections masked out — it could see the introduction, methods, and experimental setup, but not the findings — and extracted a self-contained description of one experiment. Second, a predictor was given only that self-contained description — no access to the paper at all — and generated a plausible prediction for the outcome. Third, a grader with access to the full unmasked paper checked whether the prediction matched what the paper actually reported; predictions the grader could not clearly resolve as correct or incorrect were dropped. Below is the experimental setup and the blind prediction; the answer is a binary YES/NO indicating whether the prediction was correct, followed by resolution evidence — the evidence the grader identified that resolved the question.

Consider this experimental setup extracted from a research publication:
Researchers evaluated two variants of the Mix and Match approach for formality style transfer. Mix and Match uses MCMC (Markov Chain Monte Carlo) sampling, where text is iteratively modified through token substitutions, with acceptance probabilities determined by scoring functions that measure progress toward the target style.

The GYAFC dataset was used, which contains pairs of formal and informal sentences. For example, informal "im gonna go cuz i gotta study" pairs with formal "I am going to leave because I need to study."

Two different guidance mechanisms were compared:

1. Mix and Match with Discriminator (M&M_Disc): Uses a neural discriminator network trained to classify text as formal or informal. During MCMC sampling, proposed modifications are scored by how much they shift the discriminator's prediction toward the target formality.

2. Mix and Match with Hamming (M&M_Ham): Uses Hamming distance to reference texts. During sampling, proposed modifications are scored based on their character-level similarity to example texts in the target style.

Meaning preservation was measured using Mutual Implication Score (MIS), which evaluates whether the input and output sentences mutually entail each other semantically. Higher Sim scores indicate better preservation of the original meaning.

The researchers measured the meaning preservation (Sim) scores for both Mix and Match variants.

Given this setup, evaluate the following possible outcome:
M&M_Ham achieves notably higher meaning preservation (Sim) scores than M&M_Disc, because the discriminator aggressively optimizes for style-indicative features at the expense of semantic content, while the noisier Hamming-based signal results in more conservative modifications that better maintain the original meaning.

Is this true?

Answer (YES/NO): YES